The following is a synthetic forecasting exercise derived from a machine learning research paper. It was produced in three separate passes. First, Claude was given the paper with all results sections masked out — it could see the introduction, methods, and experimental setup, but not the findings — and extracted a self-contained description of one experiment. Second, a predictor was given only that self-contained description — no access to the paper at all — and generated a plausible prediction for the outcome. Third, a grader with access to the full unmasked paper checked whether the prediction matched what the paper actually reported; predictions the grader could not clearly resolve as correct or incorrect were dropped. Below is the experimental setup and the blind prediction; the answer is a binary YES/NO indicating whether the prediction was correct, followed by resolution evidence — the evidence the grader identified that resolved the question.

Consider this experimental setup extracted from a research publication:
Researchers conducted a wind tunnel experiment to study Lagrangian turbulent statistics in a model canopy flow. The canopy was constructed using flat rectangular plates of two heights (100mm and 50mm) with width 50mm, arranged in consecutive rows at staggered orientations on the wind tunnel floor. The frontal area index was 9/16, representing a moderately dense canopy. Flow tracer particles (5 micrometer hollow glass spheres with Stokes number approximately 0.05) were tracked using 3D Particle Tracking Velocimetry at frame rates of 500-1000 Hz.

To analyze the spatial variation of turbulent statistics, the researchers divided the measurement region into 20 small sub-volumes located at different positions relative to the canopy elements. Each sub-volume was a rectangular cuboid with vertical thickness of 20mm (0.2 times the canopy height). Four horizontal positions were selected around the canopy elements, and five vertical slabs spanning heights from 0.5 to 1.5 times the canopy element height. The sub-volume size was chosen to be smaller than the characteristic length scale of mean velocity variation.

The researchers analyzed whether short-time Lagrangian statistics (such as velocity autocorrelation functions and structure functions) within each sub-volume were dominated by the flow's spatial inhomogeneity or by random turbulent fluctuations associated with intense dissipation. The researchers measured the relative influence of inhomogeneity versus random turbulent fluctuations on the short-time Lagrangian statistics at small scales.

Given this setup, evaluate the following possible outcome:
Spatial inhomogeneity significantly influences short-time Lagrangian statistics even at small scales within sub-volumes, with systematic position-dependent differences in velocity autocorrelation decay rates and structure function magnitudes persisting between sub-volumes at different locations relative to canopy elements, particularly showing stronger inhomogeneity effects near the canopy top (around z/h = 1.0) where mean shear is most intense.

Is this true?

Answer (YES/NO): NO